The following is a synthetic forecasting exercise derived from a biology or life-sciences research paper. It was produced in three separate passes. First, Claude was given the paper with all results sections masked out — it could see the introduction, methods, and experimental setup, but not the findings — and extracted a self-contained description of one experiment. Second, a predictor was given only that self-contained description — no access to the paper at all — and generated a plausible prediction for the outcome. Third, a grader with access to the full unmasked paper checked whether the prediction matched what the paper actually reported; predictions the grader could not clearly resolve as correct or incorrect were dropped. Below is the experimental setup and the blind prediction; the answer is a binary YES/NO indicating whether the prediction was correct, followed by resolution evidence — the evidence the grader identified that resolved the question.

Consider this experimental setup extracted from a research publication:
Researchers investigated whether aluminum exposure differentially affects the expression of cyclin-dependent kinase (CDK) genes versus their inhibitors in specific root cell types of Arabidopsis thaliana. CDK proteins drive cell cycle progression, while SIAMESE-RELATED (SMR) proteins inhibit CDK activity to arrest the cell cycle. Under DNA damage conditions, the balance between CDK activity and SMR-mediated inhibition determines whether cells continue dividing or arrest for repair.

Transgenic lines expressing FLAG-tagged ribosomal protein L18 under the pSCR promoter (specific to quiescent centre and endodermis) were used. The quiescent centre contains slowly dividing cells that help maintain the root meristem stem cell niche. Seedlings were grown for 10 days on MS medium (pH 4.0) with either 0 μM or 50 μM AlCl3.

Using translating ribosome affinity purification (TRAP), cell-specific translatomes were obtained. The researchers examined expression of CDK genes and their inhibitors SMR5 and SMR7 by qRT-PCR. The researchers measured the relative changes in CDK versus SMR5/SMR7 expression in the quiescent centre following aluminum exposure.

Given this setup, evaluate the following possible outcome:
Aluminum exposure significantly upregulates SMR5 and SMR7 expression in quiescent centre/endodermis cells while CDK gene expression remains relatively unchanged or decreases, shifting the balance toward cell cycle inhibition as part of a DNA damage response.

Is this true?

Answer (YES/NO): YES